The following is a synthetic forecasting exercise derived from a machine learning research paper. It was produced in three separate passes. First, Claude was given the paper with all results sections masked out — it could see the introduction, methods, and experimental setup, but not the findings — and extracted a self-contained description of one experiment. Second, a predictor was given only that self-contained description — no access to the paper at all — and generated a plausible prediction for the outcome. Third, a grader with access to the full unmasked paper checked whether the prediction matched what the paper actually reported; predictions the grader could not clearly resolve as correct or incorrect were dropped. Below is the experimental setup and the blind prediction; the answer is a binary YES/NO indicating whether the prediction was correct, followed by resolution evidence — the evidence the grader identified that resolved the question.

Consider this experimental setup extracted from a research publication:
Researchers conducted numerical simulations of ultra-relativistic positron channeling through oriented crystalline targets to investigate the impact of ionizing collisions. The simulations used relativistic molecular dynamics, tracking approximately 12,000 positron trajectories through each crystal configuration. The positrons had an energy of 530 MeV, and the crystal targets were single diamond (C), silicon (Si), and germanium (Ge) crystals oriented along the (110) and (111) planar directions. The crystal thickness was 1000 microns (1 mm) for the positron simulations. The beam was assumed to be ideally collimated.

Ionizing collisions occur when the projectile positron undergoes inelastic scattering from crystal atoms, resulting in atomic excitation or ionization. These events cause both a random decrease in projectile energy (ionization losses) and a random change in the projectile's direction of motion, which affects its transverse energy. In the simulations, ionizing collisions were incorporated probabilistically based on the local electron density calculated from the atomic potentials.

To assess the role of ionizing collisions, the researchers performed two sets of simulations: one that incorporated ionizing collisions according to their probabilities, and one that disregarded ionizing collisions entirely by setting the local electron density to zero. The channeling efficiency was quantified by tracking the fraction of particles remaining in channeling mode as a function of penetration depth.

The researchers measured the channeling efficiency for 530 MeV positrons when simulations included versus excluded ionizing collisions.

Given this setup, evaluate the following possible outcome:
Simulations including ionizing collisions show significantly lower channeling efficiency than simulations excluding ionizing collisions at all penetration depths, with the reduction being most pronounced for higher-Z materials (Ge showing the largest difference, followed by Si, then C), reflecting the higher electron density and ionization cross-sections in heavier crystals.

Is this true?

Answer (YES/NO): NO